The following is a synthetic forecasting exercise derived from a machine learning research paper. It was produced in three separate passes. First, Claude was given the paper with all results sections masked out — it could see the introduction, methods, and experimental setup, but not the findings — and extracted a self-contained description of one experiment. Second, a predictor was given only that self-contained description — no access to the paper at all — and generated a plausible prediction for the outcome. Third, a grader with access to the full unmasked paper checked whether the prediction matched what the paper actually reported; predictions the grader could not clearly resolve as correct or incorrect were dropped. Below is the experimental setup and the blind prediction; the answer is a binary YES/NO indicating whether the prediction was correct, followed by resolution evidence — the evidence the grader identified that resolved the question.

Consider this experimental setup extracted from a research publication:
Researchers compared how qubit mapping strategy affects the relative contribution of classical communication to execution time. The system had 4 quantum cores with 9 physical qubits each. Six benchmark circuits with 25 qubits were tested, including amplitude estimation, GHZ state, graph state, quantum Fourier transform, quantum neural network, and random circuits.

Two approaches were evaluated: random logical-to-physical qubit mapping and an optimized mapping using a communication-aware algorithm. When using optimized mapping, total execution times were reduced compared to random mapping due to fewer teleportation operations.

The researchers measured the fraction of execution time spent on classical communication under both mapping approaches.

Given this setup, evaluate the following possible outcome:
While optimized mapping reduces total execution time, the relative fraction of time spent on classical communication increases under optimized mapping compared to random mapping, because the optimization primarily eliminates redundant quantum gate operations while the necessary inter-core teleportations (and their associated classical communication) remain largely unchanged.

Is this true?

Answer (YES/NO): NO